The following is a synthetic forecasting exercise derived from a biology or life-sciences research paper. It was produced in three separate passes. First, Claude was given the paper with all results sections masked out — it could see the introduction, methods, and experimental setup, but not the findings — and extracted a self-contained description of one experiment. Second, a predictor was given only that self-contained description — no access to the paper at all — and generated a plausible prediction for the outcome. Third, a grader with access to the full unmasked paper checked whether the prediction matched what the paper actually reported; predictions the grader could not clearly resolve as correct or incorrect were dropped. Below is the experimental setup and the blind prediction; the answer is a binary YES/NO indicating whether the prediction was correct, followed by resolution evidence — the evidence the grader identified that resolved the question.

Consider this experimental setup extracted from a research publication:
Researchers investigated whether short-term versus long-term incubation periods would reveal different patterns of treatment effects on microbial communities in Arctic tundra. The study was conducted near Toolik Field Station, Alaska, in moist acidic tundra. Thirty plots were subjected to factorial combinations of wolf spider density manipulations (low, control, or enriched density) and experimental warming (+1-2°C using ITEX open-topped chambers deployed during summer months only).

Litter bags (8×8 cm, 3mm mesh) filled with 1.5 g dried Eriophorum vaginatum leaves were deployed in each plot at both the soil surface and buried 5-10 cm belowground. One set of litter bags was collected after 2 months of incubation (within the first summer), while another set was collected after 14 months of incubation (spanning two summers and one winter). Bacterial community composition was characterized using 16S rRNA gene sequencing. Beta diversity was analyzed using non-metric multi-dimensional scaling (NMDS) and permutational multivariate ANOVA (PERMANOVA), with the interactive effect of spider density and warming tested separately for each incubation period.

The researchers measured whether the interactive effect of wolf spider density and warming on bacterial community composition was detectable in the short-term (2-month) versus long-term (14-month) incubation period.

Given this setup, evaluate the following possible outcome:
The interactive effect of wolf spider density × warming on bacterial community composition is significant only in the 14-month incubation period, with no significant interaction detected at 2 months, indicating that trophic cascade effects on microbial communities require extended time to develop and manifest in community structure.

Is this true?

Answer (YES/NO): NO